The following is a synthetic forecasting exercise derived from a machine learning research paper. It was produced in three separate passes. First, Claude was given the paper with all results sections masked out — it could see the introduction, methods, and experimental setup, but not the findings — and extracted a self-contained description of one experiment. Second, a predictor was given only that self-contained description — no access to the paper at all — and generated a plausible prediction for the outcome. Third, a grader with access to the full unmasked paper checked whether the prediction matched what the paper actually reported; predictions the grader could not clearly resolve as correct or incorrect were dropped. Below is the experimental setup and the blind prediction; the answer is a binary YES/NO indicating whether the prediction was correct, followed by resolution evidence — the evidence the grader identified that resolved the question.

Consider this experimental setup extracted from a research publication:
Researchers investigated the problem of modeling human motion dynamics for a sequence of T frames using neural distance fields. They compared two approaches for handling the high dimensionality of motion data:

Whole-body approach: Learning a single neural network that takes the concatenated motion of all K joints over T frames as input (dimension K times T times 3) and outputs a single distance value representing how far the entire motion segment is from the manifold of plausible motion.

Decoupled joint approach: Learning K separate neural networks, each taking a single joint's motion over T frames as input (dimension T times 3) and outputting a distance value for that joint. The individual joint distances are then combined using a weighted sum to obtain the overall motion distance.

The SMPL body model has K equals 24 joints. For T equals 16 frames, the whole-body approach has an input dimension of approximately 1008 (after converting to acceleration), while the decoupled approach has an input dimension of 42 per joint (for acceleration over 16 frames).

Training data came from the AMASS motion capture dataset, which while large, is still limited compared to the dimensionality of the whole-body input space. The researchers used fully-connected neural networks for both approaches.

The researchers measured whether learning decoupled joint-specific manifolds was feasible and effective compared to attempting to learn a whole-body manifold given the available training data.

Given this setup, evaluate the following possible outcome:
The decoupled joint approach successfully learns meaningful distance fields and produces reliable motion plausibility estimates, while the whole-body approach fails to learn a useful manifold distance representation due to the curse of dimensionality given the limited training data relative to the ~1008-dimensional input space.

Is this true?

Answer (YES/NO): YES